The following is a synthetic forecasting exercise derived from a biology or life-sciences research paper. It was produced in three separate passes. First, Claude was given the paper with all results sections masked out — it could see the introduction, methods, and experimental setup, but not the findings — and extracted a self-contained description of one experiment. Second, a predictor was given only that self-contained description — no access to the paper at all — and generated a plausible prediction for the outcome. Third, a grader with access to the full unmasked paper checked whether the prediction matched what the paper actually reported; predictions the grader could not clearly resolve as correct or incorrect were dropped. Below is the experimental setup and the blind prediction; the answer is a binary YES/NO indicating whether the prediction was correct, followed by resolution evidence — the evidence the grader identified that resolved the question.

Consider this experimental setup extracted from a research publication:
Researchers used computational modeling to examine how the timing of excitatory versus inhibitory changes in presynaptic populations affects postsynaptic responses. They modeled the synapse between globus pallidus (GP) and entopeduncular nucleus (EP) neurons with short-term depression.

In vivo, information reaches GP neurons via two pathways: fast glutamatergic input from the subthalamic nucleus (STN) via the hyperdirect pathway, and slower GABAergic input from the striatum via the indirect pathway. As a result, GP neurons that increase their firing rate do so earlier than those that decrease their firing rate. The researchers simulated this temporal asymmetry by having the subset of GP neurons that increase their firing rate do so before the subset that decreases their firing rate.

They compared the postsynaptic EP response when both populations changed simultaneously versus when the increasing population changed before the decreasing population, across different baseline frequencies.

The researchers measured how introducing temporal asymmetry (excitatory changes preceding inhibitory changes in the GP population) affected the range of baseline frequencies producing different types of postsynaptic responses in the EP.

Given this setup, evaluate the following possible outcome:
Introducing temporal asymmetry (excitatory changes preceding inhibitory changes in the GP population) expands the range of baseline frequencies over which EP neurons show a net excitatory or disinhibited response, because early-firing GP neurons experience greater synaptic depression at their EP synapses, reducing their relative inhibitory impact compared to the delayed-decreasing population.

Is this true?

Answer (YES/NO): NO